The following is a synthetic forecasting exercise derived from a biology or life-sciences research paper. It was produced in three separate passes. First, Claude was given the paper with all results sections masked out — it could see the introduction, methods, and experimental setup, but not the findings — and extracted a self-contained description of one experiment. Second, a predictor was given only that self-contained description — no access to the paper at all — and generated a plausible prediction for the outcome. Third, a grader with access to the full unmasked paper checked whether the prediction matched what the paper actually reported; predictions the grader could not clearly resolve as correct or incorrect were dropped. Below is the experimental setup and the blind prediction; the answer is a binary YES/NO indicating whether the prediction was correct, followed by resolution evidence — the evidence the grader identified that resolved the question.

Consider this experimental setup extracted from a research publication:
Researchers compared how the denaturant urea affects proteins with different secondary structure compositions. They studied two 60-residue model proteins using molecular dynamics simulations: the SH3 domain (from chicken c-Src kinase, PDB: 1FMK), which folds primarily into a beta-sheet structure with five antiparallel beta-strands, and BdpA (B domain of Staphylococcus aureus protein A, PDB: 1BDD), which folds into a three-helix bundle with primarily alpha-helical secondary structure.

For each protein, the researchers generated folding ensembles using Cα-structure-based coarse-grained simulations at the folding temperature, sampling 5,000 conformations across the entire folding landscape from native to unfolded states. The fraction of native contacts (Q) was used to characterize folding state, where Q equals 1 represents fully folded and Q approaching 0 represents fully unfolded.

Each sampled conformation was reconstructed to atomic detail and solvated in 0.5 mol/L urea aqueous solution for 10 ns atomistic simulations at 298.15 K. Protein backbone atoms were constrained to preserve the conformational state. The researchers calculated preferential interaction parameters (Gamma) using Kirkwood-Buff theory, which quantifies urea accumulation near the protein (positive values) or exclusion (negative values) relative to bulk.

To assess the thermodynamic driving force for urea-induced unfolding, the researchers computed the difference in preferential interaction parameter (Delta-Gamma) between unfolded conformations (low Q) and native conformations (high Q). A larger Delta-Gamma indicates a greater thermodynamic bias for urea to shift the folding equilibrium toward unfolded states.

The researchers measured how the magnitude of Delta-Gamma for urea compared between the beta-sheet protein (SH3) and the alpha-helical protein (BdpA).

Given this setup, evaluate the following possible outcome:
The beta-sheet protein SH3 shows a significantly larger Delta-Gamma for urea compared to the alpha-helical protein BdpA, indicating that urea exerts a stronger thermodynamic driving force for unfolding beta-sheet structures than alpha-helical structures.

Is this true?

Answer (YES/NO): YES